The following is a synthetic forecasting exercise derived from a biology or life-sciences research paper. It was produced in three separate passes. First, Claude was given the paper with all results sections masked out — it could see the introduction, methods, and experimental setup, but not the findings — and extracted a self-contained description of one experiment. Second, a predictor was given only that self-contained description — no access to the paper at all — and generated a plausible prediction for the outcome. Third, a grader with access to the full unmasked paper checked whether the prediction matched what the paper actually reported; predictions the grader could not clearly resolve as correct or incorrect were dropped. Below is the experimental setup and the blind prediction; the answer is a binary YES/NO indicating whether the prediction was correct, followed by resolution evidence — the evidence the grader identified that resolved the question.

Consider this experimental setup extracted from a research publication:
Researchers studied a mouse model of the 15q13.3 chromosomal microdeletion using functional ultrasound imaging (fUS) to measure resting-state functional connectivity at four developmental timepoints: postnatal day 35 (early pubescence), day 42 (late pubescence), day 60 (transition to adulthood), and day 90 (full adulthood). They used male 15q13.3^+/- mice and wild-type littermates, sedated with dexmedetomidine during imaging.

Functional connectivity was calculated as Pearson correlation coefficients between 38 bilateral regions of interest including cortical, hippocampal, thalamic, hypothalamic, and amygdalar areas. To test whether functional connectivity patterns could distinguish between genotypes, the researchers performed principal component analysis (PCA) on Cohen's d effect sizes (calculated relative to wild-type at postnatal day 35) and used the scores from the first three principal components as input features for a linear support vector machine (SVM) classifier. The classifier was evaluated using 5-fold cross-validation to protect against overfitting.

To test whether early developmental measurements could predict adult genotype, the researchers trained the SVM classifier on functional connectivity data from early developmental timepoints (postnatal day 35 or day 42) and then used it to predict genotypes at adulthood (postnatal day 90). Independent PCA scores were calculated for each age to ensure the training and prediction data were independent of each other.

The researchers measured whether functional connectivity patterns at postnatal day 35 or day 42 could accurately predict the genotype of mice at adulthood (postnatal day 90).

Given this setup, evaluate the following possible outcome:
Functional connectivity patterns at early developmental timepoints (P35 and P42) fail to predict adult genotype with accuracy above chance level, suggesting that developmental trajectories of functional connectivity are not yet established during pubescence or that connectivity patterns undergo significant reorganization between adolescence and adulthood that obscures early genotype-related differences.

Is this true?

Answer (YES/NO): NO